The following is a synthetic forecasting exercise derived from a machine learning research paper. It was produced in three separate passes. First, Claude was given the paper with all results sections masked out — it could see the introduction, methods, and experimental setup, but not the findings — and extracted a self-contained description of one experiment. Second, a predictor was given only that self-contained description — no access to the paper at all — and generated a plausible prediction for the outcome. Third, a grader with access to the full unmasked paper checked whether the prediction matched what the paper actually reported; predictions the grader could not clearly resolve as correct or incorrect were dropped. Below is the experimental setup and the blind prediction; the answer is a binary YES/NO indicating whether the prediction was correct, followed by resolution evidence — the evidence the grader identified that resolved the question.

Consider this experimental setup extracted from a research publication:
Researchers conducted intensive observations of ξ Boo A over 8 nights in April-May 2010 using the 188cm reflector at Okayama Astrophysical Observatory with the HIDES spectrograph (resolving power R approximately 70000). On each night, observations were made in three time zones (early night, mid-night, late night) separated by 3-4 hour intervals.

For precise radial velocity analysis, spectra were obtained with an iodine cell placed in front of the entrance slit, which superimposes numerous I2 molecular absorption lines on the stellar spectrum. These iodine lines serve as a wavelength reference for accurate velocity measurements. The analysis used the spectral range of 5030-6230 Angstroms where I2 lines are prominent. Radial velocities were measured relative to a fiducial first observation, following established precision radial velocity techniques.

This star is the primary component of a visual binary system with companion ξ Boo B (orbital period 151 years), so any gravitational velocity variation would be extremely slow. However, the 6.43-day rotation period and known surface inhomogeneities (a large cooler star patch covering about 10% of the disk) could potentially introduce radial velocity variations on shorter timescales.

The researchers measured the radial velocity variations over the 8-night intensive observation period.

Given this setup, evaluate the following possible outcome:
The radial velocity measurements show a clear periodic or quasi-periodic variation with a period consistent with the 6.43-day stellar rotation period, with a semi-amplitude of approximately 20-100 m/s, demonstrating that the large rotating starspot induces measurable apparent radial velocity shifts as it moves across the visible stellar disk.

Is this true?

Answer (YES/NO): NO